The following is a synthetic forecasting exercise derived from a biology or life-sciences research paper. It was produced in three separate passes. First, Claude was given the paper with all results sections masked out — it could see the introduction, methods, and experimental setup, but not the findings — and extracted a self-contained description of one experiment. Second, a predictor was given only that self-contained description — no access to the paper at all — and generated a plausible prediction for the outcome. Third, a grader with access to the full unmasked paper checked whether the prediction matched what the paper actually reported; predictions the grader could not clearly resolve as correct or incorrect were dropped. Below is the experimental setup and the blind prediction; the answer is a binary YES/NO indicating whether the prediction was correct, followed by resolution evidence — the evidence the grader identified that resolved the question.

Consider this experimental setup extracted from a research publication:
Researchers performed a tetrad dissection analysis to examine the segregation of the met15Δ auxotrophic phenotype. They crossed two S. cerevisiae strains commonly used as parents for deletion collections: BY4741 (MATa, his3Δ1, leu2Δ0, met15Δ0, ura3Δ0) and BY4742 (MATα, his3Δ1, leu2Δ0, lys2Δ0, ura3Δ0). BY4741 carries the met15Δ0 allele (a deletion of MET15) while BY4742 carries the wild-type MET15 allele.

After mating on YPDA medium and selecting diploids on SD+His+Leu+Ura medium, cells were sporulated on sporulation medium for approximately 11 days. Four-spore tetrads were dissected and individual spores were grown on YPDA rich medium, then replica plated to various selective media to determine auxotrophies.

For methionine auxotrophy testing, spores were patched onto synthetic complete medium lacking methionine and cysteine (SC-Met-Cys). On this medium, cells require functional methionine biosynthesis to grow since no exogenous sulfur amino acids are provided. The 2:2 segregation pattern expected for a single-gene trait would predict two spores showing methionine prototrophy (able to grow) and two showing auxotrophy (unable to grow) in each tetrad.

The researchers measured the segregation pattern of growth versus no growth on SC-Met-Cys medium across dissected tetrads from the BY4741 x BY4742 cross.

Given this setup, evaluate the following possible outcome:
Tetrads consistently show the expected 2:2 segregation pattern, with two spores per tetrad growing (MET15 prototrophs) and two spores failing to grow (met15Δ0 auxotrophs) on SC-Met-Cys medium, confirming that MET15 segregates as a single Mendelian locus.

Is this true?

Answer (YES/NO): NO